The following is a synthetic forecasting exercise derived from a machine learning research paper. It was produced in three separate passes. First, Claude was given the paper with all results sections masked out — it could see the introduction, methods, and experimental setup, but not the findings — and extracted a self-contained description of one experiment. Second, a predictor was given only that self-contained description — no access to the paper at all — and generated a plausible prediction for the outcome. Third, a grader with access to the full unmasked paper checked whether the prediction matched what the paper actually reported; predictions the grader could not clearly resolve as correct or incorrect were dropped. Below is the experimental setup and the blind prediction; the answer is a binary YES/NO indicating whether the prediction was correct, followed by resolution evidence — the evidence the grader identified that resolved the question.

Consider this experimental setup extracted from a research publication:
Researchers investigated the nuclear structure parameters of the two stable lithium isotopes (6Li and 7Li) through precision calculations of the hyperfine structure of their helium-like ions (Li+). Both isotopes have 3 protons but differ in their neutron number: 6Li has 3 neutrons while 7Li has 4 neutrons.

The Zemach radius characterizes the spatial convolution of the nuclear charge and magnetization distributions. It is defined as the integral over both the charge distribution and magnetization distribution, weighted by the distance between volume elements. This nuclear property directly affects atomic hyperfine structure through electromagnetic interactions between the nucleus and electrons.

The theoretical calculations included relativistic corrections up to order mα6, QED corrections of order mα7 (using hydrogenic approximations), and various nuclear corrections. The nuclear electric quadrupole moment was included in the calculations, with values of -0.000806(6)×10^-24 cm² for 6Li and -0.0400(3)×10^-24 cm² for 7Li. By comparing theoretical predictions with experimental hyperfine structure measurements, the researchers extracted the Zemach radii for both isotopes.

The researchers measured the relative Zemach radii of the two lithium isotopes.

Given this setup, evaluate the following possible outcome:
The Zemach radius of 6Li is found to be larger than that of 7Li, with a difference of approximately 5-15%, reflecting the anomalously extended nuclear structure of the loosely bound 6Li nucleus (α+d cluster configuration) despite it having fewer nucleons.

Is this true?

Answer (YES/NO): NO